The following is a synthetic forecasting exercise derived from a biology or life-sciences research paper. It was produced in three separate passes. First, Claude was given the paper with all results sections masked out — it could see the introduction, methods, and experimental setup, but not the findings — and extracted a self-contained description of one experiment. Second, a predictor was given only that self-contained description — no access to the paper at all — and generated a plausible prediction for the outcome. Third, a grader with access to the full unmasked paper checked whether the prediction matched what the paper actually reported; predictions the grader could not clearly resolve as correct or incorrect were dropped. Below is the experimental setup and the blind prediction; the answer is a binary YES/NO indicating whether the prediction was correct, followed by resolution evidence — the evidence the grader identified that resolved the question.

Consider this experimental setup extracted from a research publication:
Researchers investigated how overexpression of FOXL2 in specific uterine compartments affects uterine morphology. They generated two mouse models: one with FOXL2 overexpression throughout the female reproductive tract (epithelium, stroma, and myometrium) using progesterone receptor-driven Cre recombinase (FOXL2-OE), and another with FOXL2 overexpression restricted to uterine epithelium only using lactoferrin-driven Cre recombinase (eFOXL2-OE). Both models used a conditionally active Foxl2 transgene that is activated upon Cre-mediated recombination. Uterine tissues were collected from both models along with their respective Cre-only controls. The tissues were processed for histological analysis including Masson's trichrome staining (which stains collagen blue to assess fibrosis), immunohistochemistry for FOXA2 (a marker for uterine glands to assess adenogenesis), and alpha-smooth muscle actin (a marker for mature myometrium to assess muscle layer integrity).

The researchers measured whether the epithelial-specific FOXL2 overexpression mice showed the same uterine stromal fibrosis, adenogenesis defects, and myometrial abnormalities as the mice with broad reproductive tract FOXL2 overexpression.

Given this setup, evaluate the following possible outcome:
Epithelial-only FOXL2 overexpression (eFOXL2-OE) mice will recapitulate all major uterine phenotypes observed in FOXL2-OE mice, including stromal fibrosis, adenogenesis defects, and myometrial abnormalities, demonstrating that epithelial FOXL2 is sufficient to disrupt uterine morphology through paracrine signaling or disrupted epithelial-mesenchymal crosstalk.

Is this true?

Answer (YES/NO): NO